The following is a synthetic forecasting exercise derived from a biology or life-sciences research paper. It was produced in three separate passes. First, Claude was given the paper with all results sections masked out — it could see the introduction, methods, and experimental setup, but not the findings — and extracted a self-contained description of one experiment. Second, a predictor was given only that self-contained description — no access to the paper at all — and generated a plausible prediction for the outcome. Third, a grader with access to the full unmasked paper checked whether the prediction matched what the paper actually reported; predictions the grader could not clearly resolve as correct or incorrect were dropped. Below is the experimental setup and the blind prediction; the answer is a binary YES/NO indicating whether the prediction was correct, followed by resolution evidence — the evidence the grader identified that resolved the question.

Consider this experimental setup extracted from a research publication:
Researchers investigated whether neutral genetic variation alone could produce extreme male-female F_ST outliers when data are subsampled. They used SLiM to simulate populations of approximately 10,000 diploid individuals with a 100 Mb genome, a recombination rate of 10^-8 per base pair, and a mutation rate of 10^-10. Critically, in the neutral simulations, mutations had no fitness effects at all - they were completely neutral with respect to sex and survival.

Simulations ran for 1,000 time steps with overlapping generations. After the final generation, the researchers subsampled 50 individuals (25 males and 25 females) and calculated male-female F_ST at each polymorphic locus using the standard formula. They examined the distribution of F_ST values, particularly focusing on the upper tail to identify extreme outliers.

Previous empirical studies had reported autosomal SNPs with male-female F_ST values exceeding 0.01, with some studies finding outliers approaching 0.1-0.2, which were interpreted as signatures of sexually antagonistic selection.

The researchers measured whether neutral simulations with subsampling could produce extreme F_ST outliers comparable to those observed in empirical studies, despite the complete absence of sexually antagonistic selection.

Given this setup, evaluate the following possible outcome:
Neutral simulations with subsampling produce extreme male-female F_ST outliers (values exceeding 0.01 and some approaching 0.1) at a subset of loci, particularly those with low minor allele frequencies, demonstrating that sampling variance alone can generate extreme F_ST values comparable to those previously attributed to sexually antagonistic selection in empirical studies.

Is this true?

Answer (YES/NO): NO